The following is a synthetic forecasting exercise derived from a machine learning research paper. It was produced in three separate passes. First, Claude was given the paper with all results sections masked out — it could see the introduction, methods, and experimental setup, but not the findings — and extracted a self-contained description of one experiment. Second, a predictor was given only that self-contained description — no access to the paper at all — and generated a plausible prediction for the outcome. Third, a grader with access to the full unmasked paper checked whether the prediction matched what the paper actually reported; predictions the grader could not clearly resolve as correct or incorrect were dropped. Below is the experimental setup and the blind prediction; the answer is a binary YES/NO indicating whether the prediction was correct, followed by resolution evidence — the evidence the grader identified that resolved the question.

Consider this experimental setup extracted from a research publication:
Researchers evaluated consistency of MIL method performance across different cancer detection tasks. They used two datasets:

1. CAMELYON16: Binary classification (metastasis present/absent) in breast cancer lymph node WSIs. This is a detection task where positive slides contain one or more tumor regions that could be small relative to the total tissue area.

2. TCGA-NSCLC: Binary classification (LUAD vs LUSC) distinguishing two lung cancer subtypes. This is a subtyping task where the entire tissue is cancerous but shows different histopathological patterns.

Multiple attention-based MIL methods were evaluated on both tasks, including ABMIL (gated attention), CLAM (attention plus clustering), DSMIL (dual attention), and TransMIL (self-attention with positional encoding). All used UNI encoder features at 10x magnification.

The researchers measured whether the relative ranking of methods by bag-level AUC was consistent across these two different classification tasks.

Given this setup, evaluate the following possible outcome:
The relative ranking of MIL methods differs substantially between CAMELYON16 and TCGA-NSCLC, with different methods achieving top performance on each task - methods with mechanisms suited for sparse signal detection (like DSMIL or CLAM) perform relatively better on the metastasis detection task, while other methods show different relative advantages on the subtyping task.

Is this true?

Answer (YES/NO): NO